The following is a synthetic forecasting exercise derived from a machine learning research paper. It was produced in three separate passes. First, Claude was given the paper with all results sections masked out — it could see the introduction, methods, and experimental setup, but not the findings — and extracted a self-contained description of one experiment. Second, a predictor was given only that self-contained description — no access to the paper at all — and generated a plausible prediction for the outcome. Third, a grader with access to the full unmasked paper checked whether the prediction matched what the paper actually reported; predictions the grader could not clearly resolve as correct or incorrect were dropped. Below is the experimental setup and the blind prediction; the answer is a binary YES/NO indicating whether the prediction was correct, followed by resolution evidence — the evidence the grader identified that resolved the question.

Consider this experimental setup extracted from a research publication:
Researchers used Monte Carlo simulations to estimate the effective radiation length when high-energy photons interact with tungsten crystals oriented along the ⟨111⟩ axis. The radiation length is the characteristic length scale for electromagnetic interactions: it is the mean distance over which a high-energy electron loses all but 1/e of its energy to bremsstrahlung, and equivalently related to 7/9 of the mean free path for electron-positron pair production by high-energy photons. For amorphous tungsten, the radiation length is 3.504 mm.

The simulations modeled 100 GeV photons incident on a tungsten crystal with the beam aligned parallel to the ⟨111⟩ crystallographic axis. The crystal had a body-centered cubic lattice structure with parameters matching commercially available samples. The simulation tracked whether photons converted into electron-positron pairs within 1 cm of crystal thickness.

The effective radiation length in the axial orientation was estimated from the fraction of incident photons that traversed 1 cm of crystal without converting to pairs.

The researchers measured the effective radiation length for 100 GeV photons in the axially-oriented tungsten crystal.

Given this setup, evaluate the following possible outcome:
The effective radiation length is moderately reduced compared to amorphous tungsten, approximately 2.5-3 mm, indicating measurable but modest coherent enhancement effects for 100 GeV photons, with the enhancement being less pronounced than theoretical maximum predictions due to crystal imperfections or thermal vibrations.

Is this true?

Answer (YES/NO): NO